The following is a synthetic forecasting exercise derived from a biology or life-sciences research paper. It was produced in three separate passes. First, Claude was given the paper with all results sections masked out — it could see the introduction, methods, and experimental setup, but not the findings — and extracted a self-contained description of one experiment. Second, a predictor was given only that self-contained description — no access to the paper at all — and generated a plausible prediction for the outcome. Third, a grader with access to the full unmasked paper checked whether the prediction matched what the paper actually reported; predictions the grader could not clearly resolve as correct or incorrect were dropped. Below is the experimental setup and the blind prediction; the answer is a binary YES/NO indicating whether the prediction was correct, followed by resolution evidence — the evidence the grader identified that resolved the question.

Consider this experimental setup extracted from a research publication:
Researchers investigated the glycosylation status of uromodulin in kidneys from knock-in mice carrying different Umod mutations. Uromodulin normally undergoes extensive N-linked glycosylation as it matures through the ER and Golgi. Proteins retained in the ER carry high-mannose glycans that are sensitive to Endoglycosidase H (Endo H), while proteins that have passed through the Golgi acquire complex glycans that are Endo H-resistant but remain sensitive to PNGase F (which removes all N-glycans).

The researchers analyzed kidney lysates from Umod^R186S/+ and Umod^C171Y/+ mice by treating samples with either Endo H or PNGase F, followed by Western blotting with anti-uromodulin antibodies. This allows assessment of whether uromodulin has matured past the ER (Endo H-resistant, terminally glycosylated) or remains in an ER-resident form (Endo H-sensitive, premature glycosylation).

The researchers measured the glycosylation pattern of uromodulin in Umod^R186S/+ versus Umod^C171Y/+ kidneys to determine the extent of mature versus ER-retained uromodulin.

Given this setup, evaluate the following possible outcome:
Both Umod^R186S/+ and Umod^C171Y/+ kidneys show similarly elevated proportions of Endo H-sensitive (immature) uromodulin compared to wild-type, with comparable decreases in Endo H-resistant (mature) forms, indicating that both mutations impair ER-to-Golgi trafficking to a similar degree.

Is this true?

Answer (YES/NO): NO